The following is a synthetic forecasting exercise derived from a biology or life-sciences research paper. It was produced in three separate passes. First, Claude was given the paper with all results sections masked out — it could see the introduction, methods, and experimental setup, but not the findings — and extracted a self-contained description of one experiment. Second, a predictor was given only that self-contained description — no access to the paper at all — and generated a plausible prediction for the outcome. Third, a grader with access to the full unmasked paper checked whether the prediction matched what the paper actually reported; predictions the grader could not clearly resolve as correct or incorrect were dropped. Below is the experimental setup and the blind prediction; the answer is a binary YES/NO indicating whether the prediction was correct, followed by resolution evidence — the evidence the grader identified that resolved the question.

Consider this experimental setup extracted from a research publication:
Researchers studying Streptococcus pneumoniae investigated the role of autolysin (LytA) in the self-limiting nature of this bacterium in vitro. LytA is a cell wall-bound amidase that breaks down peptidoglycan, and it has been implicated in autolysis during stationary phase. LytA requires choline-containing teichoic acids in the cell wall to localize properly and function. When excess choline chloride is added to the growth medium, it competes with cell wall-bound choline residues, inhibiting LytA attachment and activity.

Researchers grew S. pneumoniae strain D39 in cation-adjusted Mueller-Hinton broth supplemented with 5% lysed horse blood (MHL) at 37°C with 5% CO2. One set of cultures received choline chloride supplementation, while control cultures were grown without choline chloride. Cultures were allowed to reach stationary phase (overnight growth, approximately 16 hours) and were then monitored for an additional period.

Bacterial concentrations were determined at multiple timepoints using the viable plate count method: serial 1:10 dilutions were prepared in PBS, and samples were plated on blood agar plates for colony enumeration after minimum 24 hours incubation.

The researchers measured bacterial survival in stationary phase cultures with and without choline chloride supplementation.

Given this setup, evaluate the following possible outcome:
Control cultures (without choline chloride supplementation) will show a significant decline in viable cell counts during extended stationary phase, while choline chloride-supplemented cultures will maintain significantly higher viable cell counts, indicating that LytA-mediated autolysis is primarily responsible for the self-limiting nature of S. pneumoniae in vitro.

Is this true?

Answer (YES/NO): NO